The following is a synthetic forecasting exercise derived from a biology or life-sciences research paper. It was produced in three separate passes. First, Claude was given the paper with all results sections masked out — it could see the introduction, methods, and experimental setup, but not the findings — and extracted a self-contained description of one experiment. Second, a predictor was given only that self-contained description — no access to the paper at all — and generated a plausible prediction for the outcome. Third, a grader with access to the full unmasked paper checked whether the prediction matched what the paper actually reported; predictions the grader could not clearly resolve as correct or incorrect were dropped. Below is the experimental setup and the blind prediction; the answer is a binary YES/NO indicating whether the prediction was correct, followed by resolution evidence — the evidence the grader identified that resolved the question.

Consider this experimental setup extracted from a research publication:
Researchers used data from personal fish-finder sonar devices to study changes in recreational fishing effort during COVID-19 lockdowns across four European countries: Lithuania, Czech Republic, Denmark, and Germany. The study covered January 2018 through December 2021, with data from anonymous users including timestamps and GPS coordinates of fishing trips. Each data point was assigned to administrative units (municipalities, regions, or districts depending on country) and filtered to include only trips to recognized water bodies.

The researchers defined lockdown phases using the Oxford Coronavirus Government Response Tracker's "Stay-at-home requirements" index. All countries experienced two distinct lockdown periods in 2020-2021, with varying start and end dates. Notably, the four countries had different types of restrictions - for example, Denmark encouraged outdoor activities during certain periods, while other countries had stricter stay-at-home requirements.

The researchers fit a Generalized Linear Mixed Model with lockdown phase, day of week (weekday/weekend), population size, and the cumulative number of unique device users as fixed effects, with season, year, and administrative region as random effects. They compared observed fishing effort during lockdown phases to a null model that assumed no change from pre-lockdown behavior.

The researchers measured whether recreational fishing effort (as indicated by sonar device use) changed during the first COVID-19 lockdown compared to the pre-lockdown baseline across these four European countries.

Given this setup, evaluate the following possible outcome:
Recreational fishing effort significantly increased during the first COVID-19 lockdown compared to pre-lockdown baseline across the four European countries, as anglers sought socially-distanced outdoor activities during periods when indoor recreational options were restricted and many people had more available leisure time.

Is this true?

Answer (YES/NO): YES